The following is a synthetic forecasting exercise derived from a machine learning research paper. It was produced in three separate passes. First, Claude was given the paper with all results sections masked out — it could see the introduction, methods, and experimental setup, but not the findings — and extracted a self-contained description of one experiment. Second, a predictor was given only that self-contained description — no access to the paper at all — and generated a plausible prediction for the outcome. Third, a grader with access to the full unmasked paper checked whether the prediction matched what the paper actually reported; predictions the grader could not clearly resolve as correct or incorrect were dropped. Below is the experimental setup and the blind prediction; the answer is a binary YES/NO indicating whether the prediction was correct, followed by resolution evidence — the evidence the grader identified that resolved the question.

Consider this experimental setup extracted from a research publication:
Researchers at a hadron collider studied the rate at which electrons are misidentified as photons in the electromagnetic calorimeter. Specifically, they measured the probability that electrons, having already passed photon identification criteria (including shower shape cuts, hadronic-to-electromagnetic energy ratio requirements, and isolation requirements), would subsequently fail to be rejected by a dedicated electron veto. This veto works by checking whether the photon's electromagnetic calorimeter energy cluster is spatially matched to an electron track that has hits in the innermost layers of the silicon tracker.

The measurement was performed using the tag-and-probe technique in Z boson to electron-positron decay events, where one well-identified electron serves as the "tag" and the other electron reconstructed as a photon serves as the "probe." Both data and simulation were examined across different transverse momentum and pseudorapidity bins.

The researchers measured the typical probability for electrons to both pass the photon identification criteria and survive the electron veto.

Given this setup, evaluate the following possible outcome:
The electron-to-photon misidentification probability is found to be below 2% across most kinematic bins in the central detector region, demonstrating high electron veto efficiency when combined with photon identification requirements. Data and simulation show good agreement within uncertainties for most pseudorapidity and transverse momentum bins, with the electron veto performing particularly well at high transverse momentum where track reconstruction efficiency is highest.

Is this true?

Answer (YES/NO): NO